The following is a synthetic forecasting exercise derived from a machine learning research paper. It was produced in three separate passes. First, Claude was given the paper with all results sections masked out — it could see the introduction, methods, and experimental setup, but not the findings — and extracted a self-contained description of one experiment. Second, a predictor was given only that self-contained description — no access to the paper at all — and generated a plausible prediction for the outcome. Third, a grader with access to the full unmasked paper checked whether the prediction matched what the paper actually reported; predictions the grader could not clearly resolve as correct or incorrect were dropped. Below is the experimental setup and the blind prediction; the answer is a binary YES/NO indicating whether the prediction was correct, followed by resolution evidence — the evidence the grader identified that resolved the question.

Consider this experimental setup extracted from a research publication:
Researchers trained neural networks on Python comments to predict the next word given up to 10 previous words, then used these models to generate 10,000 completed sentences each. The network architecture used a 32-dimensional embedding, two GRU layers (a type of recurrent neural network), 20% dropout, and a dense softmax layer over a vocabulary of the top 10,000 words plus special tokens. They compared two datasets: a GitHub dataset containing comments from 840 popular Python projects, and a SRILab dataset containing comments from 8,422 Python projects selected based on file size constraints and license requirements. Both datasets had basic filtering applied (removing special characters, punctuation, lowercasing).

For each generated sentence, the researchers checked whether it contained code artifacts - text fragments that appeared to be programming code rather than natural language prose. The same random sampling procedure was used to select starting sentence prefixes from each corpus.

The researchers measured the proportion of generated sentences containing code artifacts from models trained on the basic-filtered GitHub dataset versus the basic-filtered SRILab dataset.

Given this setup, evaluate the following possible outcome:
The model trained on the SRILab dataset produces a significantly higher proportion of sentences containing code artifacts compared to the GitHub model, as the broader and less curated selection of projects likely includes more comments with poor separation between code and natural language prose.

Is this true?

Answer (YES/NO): NO